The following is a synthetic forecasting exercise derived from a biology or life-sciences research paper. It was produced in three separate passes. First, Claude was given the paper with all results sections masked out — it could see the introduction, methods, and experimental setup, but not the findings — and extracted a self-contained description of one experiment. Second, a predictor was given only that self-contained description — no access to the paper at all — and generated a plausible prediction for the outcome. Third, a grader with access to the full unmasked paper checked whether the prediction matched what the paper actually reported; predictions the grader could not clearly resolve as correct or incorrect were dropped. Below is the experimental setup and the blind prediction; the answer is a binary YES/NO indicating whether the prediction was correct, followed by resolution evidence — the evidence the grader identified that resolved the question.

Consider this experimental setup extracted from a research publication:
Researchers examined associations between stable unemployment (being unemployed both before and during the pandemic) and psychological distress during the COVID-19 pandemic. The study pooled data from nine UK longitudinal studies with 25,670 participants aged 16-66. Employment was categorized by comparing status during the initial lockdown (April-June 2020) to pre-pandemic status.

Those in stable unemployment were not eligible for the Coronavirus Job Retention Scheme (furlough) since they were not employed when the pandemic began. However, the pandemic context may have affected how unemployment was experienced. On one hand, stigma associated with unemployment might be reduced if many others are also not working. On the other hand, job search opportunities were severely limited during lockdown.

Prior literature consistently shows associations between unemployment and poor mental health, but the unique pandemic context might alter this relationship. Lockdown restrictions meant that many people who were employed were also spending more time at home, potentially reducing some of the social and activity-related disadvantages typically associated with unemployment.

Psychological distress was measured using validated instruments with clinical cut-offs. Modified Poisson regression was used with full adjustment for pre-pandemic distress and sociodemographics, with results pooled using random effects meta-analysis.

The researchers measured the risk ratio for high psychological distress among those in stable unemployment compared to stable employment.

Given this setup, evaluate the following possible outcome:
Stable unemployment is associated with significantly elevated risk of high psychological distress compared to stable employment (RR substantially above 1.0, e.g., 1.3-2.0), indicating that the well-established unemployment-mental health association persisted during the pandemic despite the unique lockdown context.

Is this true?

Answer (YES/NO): YES